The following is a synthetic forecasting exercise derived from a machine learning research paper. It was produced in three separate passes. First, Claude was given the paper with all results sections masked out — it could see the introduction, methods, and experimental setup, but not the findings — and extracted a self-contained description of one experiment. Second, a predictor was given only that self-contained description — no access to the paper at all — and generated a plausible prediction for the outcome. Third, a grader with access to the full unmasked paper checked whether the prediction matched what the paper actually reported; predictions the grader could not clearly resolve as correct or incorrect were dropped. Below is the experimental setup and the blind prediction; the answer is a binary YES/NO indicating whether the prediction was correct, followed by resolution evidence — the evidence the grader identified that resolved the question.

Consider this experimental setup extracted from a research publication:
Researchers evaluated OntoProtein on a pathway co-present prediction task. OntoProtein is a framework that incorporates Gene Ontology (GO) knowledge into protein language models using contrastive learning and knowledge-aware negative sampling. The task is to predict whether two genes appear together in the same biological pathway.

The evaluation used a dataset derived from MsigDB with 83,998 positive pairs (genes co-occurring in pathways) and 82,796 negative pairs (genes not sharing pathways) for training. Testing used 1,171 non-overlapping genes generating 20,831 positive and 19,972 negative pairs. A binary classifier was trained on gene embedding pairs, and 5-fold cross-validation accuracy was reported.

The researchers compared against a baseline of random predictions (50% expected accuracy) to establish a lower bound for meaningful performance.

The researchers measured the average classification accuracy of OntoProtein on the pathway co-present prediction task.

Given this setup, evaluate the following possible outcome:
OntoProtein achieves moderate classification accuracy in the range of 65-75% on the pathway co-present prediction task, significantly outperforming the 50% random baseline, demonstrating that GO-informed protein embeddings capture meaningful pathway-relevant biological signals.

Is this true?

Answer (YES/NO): NO